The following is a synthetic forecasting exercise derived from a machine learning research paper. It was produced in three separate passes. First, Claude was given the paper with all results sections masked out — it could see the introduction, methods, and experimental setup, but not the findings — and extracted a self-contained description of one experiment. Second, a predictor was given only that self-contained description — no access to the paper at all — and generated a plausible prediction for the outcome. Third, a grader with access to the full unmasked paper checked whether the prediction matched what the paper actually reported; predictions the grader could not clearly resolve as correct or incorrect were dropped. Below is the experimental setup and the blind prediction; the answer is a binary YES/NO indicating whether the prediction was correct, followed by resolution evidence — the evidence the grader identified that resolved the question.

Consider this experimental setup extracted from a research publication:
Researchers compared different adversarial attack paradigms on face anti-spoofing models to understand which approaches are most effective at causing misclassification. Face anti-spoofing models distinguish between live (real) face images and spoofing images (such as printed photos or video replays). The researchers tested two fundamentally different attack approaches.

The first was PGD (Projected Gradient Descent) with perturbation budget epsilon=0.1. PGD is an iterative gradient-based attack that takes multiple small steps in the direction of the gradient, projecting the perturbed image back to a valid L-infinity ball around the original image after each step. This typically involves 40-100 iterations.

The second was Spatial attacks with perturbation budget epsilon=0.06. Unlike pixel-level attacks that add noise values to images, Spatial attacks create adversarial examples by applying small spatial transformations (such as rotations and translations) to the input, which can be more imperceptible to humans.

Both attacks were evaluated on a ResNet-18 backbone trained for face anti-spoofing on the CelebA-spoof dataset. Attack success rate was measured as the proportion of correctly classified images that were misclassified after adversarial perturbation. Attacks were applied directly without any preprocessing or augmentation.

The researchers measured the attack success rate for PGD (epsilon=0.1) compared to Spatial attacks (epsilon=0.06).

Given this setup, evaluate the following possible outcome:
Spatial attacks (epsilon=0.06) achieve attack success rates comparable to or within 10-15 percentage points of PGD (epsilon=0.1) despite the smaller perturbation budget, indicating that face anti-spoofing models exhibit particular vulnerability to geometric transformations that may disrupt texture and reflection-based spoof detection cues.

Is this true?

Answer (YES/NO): NO